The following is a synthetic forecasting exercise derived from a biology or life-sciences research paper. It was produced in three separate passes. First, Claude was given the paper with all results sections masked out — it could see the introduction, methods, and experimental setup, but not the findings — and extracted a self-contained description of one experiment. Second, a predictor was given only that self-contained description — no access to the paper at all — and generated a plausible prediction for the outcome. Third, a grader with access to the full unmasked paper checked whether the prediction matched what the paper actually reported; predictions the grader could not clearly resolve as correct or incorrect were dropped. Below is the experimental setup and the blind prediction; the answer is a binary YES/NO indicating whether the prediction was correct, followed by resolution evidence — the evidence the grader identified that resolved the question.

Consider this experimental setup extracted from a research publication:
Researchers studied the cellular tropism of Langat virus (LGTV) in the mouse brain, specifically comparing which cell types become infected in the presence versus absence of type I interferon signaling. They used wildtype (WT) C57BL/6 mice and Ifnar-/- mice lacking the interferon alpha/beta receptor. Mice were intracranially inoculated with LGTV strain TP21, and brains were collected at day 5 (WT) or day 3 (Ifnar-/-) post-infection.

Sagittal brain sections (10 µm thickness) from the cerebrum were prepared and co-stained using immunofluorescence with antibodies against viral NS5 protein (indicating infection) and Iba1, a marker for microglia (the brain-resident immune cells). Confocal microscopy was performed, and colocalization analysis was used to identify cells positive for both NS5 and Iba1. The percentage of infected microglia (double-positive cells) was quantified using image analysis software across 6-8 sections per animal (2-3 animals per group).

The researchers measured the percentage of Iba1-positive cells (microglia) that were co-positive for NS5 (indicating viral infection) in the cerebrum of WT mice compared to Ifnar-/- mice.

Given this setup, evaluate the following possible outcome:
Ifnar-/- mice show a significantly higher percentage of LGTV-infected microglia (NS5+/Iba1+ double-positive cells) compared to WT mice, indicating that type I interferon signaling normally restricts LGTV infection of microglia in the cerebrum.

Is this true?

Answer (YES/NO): YES